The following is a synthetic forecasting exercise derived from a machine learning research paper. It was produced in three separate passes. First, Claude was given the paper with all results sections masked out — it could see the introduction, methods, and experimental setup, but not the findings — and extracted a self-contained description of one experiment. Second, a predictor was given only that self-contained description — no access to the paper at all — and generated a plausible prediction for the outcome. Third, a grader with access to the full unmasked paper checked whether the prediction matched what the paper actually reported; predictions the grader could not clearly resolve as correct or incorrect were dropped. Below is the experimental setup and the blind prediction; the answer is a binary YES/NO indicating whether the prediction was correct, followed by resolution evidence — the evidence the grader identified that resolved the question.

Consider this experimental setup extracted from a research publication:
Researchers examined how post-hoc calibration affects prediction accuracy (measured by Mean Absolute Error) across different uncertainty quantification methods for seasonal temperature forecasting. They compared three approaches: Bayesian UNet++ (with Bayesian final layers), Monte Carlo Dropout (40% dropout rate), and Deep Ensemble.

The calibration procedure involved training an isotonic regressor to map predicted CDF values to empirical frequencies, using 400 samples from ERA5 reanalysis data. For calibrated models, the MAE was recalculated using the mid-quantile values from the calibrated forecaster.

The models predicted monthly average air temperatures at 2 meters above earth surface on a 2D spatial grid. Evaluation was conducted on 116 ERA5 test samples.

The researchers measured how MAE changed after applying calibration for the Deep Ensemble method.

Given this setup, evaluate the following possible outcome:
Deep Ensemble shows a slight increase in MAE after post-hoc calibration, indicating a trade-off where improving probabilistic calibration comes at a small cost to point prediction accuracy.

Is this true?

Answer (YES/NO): NO